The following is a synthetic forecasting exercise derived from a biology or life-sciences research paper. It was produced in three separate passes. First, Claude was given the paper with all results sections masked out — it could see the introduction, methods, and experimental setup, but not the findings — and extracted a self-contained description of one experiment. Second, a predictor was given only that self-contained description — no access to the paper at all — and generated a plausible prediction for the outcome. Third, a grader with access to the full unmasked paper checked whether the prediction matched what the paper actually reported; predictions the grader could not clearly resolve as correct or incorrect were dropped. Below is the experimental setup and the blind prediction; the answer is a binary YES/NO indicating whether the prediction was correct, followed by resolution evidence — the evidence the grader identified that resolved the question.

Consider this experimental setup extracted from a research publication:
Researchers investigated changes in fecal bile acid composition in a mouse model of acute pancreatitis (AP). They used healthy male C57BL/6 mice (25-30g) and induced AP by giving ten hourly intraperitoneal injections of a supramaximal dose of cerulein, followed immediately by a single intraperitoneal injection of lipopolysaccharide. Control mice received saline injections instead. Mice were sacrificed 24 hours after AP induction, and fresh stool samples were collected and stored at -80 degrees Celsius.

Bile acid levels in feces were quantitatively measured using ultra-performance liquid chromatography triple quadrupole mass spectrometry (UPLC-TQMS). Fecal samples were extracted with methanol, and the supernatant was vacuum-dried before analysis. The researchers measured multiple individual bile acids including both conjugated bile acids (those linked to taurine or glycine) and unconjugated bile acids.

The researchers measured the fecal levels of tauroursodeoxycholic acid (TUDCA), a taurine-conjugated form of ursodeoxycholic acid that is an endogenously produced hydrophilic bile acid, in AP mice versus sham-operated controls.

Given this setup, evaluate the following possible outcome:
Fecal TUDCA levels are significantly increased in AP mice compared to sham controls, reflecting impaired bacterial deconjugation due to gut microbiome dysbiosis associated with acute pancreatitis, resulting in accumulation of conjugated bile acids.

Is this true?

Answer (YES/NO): NO